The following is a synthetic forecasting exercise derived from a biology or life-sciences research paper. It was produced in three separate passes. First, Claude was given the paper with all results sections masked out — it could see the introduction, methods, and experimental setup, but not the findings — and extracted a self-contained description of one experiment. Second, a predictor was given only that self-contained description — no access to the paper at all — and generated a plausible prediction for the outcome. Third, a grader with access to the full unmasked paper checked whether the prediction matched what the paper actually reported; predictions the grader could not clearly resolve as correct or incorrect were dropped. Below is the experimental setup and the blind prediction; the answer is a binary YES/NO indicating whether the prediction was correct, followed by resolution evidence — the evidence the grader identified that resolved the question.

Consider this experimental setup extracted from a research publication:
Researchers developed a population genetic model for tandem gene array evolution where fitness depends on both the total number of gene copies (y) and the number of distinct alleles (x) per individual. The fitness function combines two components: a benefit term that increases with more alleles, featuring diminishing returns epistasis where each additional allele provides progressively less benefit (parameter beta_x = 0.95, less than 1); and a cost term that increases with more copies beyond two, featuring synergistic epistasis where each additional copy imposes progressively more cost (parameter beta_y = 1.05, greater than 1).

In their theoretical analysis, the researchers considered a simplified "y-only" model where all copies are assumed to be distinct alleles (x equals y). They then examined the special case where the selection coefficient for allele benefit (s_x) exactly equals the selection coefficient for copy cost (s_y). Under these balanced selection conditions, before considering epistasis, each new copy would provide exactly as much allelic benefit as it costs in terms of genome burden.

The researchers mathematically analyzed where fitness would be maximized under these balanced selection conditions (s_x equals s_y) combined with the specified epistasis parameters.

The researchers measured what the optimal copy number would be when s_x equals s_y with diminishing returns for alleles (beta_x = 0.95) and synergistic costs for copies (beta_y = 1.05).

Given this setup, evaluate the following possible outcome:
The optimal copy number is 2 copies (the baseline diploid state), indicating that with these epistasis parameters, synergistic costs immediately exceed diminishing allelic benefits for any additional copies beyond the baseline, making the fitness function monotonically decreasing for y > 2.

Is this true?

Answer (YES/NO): YES